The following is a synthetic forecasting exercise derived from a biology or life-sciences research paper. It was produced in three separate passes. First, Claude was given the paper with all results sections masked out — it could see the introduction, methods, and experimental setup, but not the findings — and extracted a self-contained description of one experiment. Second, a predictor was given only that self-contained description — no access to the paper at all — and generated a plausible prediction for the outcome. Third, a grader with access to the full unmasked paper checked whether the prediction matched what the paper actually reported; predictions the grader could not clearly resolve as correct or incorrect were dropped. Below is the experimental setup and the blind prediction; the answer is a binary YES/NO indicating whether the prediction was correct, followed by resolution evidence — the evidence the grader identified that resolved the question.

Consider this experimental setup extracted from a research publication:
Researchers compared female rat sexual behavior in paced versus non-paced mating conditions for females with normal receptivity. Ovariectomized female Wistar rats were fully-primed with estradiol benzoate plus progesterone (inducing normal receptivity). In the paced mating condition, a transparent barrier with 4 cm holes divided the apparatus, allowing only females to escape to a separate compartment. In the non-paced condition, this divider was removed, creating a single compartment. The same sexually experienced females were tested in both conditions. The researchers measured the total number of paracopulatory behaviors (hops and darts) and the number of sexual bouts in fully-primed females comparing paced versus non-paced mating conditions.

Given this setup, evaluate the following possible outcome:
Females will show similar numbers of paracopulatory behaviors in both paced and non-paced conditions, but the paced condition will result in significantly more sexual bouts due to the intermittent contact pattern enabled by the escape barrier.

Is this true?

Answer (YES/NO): NO